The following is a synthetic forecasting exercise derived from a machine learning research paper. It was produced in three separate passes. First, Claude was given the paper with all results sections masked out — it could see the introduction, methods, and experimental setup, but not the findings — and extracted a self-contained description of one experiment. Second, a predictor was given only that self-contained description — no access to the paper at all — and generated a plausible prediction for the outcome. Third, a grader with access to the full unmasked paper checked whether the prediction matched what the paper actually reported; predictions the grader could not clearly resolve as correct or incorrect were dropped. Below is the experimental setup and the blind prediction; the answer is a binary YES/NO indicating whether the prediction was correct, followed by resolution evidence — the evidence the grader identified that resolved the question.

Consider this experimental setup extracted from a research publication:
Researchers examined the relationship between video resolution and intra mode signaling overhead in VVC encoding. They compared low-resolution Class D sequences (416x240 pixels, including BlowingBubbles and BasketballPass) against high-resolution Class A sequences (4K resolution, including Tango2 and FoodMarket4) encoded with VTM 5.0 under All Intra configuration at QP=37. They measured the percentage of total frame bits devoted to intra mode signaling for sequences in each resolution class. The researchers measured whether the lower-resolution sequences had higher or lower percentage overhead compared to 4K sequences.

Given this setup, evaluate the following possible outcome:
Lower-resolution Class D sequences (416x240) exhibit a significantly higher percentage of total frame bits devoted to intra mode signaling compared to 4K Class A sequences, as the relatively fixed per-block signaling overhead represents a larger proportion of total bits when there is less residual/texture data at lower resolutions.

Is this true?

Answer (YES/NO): YES